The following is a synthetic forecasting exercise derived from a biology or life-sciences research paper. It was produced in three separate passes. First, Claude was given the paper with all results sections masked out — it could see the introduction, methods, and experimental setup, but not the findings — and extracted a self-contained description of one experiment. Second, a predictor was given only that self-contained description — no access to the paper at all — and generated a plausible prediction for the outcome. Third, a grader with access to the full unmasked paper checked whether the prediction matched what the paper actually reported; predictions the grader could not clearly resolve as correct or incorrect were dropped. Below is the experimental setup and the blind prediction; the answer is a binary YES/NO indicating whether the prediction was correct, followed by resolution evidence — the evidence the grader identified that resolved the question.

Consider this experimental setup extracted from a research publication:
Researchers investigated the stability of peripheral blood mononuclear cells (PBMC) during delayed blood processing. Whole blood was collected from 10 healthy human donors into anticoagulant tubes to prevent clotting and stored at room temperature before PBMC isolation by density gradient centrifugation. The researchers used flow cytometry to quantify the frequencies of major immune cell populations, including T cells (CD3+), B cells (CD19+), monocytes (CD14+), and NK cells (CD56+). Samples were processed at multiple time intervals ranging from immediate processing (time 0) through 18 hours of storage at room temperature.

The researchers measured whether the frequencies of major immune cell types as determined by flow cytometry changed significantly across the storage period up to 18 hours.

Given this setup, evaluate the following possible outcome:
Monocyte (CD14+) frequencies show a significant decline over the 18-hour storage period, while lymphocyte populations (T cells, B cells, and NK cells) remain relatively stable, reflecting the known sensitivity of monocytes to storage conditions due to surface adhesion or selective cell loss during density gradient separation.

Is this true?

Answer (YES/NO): NO